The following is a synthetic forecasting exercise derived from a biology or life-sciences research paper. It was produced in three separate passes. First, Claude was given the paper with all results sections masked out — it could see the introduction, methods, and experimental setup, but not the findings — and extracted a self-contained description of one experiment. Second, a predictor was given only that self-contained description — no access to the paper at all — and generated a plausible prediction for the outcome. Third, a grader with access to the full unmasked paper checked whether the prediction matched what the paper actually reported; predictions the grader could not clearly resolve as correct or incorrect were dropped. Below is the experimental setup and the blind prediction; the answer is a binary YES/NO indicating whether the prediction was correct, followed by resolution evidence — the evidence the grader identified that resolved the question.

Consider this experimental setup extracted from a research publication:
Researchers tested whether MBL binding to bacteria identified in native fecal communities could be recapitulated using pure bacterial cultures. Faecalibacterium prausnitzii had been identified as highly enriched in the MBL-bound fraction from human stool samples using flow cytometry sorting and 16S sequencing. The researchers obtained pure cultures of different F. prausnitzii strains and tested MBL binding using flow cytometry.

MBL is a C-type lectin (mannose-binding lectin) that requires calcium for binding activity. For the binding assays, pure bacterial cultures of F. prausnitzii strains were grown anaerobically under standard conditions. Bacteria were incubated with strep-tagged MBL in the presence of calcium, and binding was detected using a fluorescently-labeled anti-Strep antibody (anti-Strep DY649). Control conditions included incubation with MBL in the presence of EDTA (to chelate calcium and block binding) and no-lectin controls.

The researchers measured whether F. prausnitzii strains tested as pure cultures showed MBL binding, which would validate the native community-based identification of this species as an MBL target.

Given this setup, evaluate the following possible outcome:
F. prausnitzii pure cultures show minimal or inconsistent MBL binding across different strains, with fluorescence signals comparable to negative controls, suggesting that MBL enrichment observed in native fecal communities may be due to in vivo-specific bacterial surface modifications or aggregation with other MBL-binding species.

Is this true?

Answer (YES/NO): NO